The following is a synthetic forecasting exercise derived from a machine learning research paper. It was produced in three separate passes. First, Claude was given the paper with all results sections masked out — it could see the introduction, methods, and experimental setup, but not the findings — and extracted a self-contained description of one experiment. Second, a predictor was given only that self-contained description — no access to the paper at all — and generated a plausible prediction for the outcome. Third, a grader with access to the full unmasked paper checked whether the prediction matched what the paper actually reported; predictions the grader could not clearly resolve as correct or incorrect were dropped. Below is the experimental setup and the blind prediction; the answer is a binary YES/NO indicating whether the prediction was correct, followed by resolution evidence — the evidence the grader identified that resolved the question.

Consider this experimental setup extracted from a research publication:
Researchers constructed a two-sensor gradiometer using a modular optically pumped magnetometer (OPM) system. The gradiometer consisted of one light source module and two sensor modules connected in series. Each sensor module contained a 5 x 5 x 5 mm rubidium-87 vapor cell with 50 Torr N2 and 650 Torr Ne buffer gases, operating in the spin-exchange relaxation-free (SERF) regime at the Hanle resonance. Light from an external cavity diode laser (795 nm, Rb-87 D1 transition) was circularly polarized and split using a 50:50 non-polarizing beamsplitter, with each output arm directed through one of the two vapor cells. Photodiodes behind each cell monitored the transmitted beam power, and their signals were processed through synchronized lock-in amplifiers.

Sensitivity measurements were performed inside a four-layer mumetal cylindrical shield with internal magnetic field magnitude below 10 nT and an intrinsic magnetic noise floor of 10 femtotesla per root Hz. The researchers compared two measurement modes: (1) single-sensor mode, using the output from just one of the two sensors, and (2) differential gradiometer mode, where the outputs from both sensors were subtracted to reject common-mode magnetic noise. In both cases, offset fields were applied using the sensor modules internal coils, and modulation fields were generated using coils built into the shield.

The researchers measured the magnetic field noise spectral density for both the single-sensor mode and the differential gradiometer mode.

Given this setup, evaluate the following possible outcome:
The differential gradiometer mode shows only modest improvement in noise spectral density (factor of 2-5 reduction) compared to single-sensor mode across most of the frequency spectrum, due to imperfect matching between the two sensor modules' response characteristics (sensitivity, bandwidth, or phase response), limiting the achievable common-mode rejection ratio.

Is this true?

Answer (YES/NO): NO